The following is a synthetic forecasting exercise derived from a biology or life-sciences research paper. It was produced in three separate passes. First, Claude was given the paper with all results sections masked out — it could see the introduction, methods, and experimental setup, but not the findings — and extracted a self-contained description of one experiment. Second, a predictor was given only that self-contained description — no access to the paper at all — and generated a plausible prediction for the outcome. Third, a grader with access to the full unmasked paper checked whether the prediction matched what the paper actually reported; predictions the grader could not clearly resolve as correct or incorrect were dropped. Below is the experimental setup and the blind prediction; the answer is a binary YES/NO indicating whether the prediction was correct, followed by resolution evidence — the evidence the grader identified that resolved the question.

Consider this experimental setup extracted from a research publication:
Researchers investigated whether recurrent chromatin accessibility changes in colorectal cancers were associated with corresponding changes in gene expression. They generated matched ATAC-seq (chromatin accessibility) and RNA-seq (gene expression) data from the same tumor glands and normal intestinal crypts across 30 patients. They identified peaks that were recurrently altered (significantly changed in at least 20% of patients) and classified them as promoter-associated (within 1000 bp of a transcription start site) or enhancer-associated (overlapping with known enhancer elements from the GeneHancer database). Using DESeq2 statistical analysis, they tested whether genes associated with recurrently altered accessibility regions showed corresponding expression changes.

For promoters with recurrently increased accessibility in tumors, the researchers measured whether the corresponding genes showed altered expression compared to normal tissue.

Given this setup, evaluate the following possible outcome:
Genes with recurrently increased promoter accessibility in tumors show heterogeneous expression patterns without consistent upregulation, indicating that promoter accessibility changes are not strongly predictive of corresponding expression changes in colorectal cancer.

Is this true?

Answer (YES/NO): NO